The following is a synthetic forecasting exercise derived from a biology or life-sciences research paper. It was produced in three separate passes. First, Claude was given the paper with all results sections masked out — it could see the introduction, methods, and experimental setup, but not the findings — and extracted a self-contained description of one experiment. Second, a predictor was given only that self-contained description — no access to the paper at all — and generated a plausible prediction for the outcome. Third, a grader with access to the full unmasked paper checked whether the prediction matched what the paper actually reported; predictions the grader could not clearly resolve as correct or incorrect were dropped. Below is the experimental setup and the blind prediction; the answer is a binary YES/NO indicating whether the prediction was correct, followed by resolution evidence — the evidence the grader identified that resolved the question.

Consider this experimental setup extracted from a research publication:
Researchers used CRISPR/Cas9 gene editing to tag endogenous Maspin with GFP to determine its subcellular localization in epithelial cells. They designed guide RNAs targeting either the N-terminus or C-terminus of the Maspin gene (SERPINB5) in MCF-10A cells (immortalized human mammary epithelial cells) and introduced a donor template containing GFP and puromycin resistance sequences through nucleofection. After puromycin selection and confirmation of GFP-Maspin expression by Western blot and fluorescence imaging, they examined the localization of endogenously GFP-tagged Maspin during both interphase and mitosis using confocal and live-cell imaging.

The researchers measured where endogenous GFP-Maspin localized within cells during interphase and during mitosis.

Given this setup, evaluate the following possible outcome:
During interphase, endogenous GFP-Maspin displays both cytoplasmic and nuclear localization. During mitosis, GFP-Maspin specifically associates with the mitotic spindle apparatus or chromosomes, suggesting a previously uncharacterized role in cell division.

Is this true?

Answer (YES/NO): NO